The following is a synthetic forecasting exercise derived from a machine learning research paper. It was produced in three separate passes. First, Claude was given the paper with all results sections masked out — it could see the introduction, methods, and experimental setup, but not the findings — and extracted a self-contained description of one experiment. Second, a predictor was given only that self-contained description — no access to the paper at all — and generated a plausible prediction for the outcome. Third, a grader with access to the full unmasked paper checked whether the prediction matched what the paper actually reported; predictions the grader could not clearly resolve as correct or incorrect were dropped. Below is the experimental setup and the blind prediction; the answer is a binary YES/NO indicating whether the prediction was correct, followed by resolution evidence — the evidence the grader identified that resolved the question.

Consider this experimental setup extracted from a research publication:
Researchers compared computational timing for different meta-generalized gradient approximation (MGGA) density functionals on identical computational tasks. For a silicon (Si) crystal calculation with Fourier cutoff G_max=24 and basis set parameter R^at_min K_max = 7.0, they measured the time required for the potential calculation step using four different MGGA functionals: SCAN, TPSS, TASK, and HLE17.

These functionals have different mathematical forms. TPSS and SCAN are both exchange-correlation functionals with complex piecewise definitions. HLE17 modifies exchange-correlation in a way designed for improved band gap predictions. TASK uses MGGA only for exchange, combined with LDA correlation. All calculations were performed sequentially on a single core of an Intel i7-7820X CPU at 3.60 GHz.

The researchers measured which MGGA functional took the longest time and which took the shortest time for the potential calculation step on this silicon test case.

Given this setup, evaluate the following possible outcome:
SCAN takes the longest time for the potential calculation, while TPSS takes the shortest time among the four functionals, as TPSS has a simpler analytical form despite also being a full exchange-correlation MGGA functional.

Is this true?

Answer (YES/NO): NO